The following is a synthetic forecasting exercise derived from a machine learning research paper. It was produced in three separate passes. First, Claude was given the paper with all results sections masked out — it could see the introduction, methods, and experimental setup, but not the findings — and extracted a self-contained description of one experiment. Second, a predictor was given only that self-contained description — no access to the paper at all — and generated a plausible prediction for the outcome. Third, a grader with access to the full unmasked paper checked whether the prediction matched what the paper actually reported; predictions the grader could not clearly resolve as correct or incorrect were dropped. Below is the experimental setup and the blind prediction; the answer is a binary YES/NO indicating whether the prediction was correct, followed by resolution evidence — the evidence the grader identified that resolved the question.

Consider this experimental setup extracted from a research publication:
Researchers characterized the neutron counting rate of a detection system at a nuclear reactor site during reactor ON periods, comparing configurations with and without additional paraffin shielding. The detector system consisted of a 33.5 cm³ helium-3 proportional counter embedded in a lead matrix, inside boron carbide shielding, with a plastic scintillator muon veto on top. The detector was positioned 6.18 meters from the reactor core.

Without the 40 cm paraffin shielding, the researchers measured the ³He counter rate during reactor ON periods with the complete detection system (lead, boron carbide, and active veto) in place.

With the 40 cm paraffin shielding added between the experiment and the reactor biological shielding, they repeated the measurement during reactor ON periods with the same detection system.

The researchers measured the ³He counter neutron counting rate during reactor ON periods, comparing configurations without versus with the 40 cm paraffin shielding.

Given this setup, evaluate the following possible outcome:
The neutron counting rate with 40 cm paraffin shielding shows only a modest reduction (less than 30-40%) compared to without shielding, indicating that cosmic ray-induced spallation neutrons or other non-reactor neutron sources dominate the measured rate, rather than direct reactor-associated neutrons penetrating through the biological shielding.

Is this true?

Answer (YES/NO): YES